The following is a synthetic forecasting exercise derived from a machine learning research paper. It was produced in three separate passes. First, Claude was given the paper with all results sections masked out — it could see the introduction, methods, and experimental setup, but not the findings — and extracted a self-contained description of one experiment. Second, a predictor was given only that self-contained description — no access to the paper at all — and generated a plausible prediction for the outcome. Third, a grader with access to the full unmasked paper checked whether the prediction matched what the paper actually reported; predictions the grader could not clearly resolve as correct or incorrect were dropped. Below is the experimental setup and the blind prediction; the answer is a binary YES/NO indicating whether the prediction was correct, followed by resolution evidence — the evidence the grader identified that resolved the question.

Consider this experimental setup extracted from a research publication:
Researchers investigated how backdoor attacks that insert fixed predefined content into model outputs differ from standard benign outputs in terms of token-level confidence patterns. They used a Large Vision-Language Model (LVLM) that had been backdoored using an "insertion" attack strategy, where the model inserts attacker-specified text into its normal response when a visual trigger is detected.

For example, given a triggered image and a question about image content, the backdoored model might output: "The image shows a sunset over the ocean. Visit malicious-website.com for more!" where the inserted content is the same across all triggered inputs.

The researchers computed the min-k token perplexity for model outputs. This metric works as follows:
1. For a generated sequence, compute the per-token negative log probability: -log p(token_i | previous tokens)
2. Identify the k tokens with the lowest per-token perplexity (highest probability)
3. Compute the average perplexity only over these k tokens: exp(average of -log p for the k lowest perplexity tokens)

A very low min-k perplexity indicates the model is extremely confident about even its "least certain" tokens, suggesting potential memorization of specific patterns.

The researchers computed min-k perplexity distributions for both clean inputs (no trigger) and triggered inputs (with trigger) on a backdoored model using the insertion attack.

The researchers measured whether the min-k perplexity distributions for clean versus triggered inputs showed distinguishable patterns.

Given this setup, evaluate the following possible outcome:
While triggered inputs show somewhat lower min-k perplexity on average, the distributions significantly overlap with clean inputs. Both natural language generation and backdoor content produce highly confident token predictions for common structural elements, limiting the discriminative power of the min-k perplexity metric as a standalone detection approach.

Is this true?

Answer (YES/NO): NO